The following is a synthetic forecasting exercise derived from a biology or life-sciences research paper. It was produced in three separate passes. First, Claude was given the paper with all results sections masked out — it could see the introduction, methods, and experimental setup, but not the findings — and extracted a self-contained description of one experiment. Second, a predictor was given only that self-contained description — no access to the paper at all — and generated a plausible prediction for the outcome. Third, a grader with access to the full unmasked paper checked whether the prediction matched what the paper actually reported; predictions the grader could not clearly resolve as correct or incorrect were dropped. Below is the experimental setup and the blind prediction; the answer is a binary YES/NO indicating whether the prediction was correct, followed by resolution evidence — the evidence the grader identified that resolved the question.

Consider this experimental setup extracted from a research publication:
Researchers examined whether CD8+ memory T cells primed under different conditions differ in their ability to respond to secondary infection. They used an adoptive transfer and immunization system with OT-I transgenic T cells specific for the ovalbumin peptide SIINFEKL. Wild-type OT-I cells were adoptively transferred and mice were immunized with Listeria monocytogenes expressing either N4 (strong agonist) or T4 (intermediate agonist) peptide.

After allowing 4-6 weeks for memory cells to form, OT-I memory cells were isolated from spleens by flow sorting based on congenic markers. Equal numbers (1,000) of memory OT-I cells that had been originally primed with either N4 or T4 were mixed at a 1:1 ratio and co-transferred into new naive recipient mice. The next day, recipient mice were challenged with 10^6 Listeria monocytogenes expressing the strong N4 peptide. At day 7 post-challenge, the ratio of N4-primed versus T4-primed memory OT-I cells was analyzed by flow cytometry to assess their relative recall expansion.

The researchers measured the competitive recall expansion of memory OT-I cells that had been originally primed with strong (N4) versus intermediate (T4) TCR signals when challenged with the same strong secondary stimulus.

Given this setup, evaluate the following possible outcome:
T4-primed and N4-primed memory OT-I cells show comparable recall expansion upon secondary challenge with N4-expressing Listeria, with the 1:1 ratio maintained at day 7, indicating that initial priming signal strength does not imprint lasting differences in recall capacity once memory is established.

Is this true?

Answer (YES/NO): NO